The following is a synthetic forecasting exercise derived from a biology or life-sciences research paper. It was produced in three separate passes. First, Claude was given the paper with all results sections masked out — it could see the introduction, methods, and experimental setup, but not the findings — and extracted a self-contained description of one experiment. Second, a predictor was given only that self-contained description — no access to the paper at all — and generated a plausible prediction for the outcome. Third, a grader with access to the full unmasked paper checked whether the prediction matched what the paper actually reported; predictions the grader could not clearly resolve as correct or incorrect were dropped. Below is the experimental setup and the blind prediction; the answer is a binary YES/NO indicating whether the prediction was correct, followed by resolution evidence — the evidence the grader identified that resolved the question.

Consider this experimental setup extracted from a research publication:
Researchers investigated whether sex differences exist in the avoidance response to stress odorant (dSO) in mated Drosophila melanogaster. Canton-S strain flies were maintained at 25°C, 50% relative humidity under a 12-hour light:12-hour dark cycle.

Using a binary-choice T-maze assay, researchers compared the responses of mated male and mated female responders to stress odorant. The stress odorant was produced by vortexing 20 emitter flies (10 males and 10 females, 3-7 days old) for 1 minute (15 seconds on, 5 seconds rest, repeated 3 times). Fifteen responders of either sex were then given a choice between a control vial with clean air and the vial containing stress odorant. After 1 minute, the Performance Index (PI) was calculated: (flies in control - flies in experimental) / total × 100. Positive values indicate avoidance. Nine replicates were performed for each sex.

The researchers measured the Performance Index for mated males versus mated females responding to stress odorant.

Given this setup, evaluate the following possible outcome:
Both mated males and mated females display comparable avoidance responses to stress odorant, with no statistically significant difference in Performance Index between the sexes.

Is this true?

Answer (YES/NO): NO